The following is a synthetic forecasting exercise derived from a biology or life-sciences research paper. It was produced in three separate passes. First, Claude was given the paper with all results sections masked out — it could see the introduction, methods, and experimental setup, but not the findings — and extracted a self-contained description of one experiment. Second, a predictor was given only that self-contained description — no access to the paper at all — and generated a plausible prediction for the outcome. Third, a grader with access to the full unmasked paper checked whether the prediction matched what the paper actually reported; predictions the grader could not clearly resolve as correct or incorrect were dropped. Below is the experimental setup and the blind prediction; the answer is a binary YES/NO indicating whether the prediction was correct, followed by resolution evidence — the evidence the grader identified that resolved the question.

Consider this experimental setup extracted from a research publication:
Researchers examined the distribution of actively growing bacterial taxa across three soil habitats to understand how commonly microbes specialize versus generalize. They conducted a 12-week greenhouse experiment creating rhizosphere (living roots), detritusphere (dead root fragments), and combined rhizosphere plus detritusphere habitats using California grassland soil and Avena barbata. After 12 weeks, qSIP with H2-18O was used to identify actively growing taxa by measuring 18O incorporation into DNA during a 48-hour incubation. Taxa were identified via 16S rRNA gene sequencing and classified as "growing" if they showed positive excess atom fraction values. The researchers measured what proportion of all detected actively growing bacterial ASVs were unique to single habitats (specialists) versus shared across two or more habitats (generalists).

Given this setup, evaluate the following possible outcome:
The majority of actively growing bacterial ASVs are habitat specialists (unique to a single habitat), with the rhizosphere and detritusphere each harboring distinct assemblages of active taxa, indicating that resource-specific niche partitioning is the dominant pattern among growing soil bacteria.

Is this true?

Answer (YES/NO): NO